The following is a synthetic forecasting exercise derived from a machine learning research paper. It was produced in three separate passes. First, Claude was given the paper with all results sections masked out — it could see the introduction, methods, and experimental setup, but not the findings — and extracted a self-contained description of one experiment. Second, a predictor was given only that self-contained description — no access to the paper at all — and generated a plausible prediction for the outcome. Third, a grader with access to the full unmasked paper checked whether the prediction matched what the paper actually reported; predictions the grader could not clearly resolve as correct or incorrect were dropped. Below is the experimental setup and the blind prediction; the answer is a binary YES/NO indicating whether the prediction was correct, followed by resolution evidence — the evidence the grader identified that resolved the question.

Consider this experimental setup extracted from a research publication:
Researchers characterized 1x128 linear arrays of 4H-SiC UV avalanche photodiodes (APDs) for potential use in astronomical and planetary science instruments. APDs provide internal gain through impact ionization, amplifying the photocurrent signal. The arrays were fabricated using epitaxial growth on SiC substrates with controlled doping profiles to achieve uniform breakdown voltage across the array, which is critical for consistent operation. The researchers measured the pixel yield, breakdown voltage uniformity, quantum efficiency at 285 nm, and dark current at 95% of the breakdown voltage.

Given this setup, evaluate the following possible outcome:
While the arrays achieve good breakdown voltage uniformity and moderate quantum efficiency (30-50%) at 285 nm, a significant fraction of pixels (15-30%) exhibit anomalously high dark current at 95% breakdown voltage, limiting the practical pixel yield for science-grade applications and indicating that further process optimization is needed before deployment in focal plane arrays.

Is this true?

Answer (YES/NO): NO